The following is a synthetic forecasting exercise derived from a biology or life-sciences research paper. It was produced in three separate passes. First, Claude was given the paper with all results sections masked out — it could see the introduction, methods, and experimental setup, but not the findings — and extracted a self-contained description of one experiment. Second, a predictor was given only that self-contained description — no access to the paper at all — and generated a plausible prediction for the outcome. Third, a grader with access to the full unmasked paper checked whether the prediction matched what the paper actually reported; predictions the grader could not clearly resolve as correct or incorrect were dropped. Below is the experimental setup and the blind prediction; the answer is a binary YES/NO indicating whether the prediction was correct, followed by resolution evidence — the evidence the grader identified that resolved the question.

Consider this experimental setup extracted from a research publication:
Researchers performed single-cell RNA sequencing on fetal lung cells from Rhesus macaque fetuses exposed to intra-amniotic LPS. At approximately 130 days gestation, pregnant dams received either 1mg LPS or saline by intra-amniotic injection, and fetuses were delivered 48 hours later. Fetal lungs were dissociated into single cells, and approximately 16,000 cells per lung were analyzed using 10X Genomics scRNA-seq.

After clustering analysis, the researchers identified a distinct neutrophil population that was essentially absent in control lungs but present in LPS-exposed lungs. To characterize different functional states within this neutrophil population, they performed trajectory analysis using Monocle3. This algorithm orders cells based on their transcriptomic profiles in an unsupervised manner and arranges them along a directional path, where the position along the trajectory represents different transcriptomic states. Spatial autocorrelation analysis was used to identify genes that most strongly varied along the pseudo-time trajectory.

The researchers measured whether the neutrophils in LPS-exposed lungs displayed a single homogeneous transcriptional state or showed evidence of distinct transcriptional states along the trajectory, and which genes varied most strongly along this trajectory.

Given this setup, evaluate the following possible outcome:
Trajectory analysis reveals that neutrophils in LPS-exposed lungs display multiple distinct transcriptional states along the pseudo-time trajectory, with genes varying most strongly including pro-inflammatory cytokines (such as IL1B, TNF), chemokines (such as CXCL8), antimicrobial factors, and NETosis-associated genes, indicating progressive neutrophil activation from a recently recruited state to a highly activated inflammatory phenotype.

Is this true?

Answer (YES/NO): NO